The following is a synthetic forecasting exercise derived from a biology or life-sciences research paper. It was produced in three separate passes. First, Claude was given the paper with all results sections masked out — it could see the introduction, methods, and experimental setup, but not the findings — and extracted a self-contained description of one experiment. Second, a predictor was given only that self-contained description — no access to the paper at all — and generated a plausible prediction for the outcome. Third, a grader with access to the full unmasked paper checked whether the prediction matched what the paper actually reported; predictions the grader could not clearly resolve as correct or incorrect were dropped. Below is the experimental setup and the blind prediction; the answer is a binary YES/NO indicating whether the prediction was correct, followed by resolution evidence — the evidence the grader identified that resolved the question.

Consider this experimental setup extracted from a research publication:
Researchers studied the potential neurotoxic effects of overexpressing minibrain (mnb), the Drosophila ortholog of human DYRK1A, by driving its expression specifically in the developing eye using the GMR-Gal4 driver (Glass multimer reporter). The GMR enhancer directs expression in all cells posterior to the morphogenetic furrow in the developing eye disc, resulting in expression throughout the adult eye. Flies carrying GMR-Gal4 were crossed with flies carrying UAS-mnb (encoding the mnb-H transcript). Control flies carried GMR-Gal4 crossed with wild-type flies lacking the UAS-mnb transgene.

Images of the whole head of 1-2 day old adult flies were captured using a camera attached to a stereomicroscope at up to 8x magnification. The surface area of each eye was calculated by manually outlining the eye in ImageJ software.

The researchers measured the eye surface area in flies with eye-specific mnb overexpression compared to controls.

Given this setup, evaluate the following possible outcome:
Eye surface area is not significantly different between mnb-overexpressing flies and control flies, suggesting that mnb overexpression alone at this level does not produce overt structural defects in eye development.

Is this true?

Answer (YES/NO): NO